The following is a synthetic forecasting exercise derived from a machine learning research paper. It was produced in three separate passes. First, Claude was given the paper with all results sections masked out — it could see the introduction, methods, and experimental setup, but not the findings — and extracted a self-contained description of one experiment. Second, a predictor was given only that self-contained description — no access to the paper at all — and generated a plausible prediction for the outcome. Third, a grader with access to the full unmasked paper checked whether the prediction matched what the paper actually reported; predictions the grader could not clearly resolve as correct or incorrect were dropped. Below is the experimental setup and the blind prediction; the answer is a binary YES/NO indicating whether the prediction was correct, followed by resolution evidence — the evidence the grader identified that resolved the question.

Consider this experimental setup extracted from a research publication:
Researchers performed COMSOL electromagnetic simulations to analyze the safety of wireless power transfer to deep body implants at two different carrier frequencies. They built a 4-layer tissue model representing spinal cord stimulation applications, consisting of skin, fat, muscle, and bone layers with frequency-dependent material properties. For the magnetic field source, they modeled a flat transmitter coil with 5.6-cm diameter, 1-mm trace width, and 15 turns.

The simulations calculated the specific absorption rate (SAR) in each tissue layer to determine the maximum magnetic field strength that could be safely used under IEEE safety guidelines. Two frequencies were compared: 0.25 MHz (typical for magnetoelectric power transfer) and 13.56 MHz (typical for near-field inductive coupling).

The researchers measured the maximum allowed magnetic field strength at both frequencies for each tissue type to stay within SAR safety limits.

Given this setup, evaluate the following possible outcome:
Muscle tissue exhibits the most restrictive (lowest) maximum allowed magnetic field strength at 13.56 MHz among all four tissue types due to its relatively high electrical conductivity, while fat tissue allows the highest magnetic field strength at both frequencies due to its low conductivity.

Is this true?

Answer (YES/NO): NO